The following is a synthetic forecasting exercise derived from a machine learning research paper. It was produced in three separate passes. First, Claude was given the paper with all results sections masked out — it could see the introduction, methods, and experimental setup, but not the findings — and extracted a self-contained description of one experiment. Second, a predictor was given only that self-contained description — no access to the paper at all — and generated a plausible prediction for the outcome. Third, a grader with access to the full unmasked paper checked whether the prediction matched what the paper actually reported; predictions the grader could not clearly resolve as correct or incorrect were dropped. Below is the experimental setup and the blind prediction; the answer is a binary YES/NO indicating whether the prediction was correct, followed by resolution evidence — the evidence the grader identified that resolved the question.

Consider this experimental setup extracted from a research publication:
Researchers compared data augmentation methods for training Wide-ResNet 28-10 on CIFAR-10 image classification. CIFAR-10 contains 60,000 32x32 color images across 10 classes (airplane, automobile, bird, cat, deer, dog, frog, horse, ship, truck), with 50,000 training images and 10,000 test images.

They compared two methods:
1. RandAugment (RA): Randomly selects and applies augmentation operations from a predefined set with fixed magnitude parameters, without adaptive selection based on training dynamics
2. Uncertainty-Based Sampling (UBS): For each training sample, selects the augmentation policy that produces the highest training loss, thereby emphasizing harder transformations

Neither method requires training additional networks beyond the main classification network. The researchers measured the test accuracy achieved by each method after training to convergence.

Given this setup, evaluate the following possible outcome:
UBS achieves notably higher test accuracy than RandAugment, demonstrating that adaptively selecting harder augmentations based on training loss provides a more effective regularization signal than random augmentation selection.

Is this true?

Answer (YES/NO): YES